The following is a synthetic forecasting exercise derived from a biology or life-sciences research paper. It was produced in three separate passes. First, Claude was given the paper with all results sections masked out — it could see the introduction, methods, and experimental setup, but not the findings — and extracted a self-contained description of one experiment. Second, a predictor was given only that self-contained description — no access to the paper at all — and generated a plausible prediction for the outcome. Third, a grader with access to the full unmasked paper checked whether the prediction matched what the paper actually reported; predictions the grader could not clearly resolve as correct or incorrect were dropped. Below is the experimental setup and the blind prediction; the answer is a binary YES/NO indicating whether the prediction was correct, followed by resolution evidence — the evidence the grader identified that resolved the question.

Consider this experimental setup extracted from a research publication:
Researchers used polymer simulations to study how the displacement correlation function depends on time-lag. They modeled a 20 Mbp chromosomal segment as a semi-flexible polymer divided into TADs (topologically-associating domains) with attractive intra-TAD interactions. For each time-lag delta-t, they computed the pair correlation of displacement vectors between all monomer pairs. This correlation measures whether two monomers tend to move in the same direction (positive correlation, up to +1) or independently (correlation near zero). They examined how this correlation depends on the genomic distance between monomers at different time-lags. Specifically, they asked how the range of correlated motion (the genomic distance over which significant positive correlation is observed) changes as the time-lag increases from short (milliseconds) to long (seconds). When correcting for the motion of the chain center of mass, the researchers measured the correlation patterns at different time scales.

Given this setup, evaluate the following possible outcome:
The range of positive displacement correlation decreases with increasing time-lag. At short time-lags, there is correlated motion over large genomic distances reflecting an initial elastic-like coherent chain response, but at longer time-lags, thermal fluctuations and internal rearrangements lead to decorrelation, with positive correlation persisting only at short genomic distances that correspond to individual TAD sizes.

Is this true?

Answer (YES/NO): NO